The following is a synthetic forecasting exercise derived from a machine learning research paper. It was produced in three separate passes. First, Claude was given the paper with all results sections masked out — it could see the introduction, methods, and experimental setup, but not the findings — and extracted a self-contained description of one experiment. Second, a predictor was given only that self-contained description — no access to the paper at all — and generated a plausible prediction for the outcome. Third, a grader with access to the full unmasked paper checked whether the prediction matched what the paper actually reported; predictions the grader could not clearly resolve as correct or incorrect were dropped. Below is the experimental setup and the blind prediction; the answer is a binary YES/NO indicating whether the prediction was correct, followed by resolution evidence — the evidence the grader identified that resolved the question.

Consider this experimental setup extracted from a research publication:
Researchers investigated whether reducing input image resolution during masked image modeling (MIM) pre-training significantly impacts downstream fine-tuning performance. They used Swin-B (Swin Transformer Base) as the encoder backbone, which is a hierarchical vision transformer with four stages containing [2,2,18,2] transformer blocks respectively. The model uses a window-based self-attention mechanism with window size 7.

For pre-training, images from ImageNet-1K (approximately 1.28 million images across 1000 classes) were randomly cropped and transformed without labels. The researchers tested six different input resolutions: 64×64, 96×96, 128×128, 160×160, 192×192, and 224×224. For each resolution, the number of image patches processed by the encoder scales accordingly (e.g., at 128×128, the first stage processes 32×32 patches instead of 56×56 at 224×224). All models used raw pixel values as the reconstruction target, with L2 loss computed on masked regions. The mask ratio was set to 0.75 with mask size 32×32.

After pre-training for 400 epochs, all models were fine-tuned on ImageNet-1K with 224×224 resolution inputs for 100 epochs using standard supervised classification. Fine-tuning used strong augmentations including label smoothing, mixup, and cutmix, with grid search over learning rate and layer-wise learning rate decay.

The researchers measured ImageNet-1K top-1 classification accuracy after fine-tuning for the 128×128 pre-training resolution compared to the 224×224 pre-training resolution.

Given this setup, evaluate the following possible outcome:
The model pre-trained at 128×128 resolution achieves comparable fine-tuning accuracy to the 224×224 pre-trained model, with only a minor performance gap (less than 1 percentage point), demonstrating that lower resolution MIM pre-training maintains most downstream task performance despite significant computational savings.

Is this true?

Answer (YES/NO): YES